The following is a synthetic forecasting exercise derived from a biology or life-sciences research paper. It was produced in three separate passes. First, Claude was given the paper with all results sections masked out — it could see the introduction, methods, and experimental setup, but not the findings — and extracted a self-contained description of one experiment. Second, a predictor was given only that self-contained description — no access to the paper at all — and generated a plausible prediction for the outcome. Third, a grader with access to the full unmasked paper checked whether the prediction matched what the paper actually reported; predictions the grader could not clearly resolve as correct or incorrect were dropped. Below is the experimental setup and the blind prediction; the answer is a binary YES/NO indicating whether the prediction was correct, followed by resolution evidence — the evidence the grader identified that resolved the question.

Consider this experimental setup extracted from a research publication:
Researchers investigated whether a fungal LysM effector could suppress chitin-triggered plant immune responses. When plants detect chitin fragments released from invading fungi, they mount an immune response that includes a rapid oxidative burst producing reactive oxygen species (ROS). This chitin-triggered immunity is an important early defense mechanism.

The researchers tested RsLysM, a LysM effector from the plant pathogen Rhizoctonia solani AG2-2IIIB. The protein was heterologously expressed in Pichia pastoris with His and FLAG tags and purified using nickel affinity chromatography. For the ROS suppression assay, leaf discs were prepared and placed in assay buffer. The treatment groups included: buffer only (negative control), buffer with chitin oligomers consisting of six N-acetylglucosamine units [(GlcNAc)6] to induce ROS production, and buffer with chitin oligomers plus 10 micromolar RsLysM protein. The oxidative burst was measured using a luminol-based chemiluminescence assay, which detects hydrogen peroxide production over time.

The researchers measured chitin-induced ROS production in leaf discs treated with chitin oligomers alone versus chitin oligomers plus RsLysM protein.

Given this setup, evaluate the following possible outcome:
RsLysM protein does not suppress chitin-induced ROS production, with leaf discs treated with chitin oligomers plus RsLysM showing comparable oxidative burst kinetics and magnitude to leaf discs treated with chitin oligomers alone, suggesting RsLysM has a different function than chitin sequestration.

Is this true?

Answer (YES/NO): NO